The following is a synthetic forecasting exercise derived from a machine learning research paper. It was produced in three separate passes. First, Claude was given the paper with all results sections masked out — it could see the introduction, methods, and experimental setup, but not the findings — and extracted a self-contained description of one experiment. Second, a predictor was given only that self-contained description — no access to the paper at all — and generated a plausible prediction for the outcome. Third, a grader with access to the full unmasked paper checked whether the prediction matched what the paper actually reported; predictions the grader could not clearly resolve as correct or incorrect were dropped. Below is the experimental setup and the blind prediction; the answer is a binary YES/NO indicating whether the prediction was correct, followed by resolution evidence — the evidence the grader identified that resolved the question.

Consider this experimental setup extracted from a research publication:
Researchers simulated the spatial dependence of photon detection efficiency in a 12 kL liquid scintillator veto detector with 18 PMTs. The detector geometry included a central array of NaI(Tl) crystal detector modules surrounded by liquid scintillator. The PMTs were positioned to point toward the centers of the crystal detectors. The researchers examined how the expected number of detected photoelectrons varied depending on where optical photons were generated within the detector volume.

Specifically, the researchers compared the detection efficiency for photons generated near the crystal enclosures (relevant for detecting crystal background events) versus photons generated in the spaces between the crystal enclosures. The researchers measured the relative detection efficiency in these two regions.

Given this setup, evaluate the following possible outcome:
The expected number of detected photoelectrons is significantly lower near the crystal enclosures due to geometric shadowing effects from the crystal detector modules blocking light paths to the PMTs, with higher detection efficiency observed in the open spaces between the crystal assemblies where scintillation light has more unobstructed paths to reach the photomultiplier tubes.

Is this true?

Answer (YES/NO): NO